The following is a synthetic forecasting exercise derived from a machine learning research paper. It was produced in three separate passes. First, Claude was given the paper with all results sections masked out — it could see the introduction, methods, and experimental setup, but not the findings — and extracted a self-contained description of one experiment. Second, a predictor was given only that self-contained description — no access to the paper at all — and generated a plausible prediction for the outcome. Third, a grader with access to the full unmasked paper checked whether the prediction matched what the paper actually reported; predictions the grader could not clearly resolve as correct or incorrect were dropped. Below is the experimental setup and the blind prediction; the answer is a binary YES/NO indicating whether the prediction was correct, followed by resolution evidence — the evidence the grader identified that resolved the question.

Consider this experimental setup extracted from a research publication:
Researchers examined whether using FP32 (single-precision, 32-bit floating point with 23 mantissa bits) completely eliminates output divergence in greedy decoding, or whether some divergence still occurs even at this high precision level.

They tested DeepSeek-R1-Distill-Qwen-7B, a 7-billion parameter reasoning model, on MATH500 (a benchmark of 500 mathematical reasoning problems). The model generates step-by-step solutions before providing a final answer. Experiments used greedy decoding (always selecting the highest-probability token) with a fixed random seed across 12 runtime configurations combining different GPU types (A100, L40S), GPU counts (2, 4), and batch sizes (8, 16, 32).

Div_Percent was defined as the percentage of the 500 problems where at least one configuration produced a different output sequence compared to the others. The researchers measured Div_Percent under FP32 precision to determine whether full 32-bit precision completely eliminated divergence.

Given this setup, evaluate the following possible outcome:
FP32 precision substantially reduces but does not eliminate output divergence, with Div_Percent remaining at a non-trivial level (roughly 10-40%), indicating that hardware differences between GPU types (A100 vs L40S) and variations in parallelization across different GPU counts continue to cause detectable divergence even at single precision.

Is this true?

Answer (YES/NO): NO